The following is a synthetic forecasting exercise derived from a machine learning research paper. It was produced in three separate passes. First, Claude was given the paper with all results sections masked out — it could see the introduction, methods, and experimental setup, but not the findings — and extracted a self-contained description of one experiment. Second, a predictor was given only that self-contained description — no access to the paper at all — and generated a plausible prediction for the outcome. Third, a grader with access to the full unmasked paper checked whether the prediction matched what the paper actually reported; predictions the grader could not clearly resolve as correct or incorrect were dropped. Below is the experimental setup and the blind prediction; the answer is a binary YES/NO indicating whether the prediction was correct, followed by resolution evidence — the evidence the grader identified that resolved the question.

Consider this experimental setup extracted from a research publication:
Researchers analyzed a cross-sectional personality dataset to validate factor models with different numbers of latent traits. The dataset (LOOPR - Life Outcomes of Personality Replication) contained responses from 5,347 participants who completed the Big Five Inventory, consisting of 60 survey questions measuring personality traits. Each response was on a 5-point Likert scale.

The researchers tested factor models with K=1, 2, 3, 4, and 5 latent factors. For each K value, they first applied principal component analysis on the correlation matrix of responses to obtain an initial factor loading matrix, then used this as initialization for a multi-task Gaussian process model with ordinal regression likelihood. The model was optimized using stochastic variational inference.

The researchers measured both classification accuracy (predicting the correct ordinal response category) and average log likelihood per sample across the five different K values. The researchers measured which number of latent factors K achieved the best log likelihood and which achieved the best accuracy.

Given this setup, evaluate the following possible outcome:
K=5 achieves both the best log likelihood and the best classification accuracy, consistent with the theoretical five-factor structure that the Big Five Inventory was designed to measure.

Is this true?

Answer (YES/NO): NO